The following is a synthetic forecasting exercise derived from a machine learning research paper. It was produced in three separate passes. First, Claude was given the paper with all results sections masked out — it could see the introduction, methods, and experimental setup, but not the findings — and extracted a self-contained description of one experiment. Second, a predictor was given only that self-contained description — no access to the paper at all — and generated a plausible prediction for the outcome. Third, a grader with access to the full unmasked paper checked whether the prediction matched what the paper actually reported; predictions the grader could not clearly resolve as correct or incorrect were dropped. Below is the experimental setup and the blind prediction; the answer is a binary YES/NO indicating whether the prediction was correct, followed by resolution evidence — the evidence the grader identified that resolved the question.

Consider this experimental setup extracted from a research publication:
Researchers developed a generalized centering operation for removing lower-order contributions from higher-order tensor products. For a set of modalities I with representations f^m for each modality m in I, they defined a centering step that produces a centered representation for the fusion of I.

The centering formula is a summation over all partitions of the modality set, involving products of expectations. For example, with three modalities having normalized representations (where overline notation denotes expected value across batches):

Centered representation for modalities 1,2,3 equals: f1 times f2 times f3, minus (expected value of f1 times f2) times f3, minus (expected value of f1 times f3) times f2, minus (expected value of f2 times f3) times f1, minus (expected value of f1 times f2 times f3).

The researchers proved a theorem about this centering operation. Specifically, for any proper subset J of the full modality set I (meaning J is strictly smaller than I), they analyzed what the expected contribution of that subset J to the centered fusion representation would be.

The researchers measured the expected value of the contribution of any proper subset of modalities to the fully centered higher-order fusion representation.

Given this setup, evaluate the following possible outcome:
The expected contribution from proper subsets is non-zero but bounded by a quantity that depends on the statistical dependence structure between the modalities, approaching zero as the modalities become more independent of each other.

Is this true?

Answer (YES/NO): NO